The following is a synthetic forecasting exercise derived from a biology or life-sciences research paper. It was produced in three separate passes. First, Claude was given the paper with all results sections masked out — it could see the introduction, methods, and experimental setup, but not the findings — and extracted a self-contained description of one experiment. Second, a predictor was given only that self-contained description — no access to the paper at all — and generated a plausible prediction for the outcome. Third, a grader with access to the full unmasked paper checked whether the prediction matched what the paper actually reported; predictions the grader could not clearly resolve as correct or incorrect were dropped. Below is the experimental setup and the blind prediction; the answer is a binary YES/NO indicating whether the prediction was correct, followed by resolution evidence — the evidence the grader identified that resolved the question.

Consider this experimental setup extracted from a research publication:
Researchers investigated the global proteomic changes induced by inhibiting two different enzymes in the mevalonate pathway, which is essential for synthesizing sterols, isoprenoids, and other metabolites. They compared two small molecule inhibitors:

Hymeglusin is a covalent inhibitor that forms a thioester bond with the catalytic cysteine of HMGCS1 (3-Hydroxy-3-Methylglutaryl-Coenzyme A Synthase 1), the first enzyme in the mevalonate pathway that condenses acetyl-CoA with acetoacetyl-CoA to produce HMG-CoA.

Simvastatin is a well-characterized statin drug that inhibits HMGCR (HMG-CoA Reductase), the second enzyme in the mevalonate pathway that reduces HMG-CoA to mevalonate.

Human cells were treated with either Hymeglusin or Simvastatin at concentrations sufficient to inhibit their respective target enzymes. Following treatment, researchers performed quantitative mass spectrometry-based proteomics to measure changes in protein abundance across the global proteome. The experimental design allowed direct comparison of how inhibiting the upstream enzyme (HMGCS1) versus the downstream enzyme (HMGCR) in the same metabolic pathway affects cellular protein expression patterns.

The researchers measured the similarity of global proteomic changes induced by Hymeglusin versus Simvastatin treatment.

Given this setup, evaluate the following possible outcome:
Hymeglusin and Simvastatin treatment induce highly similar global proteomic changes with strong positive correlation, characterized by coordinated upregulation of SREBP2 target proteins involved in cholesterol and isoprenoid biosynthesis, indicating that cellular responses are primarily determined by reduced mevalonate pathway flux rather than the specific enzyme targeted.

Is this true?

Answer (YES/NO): YES